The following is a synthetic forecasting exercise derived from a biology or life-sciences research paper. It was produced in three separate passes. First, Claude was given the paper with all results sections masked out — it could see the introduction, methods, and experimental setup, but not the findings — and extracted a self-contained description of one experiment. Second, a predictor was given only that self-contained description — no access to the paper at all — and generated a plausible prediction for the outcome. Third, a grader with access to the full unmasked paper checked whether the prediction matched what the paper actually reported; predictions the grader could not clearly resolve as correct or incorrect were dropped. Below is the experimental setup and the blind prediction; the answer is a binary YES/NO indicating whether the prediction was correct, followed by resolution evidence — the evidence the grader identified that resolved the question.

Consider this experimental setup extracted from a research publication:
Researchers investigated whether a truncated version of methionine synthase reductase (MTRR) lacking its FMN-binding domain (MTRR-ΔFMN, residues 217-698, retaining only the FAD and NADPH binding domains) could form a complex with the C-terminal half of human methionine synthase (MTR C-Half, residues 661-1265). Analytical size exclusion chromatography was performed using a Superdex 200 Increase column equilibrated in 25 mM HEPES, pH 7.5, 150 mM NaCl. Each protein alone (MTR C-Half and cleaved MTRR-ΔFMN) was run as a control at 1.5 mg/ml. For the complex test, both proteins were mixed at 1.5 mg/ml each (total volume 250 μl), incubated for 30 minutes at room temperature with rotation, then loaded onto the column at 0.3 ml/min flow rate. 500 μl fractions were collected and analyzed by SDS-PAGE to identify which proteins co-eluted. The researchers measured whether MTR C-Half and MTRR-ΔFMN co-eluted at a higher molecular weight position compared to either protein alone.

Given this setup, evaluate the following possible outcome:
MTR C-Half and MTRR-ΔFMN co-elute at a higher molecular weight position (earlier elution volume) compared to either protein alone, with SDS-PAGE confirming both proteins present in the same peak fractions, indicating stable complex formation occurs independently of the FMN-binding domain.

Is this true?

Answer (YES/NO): YES